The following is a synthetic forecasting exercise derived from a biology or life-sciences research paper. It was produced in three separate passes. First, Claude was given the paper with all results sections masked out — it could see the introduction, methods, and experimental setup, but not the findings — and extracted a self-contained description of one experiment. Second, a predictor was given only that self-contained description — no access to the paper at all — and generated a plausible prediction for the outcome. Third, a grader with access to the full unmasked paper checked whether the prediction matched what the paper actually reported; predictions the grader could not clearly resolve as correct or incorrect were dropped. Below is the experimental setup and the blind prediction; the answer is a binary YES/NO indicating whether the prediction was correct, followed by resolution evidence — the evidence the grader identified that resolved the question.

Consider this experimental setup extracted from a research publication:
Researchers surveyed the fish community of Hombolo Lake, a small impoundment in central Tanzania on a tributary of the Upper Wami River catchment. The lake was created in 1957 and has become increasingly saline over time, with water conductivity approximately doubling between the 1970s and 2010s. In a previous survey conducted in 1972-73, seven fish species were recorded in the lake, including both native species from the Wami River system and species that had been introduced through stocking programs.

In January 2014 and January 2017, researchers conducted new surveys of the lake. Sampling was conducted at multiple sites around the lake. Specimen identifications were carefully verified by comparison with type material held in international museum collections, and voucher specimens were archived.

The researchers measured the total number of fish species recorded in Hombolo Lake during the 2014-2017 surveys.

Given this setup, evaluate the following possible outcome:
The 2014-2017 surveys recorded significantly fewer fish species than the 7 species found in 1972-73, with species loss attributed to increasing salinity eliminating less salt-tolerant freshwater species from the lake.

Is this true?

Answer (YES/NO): NO